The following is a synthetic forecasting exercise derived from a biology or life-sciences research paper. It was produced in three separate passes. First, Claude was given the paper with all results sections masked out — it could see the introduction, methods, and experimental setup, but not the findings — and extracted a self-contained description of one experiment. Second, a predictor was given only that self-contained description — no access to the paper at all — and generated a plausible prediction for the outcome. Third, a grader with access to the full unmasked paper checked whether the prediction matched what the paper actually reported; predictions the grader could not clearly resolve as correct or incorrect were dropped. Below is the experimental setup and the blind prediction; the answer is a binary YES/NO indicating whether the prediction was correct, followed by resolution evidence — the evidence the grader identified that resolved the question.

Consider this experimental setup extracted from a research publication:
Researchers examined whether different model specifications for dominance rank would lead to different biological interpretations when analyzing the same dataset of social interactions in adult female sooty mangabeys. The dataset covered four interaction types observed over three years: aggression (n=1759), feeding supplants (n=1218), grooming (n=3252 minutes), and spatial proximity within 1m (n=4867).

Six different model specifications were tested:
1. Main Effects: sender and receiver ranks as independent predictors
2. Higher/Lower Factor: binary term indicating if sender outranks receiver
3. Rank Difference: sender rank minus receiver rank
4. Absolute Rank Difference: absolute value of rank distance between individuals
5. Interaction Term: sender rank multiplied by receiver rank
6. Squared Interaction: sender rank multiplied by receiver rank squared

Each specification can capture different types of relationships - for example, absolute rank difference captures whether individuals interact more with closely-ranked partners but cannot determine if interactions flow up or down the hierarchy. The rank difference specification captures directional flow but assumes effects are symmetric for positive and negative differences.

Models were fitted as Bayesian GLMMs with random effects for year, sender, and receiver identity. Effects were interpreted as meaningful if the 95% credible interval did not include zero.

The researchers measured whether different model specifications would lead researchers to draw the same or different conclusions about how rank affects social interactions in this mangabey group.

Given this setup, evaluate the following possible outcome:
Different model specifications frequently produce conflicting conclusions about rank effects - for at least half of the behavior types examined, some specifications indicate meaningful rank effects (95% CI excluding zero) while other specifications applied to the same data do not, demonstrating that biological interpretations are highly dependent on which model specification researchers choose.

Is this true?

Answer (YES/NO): NO